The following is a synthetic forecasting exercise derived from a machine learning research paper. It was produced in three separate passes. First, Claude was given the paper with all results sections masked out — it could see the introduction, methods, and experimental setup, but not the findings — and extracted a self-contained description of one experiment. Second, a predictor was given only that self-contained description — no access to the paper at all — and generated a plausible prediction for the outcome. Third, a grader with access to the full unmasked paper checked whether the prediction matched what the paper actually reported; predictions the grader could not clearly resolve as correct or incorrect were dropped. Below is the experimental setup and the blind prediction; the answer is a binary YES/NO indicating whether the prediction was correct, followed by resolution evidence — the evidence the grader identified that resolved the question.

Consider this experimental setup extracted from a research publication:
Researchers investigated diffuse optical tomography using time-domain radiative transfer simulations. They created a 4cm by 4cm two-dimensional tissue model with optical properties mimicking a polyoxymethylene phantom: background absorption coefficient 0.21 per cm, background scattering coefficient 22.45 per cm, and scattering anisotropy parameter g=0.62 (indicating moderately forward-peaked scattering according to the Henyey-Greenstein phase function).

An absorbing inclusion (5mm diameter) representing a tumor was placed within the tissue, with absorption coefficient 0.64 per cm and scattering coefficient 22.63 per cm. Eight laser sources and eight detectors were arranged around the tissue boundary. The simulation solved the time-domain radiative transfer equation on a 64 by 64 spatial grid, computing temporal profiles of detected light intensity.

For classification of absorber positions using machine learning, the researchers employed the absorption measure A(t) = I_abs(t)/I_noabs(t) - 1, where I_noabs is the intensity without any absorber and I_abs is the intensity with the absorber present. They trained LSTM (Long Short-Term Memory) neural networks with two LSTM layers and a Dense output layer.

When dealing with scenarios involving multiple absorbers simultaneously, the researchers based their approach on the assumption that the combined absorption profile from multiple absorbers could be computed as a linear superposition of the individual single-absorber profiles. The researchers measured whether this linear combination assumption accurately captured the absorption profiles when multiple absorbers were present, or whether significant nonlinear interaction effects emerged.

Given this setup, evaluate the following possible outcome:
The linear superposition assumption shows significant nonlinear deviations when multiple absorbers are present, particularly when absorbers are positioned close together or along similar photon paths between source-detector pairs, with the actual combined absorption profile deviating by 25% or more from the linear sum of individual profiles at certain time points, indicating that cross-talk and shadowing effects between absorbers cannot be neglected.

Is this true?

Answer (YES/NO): NO